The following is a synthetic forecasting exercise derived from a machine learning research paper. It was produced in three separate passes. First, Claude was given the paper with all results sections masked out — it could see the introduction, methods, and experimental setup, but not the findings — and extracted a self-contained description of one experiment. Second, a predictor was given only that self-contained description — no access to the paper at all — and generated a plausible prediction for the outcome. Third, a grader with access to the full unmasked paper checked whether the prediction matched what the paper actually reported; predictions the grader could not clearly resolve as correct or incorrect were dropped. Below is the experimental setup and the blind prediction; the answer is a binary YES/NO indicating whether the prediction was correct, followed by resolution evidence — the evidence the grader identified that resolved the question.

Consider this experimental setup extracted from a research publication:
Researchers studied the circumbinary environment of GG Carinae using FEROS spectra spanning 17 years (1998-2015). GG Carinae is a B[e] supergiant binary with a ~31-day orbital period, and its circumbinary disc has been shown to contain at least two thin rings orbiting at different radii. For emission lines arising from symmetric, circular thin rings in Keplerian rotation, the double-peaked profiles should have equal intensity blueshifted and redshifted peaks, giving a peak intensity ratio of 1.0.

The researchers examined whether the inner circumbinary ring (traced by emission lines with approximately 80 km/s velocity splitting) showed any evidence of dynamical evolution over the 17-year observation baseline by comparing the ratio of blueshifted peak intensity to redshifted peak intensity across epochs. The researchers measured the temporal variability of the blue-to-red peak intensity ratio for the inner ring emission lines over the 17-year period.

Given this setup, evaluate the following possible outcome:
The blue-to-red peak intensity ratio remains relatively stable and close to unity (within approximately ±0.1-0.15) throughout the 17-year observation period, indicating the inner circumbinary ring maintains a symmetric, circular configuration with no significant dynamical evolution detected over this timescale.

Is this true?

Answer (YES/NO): NO